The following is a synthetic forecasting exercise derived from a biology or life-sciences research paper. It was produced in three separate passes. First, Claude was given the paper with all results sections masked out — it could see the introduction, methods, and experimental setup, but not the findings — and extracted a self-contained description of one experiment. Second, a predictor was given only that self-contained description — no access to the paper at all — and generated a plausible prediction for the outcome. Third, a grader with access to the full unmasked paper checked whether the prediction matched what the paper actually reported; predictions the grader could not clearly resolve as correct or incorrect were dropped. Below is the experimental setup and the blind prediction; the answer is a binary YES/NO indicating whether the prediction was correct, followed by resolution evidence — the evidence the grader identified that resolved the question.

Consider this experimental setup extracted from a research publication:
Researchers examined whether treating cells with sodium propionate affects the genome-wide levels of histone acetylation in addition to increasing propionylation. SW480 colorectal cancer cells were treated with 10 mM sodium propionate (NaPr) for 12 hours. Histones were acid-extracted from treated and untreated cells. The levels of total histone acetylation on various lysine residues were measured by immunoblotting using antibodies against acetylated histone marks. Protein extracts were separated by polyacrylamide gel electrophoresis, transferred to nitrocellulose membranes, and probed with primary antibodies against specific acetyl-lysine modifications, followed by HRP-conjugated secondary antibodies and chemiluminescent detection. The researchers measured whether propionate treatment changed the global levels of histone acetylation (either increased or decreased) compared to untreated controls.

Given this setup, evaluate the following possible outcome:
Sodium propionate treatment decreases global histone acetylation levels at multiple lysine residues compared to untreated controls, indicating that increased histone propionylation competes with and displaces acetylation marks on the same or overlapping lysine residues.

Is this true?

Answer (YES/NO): NO